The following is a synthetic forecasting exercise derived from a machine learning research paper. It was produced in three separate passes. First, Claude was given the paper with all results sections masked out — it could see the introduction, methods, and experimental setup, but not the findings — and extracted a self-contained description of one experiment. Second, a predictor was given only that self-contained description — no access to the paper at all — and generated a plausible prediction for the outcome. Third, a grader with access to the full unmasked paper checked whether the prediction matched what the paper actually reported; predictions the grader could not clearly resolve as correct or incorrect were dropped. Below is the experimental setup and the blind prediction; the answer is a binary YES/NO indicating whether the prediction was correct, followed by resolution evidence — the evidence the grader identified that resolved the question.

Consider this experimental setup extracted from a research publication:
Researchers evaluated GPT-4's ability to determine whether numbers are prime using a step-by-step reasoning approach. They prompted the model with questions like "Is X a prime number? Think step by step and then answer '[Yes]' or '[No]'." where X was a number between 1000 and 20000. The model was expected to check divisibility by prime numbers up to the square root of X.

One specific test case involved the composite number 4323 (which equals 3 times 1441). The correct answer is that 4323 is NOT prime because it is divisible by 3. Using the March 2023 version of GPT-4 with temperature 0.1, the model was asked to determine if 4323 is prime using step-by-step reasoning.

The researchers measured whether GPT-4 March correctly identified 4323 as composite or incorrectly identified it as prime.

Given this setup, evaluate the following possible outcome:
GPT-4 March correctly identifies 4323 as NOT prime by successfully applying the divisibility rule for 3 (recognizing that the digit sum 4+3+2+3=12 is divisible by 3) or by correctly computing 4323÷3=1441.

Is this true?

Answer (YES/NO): NO